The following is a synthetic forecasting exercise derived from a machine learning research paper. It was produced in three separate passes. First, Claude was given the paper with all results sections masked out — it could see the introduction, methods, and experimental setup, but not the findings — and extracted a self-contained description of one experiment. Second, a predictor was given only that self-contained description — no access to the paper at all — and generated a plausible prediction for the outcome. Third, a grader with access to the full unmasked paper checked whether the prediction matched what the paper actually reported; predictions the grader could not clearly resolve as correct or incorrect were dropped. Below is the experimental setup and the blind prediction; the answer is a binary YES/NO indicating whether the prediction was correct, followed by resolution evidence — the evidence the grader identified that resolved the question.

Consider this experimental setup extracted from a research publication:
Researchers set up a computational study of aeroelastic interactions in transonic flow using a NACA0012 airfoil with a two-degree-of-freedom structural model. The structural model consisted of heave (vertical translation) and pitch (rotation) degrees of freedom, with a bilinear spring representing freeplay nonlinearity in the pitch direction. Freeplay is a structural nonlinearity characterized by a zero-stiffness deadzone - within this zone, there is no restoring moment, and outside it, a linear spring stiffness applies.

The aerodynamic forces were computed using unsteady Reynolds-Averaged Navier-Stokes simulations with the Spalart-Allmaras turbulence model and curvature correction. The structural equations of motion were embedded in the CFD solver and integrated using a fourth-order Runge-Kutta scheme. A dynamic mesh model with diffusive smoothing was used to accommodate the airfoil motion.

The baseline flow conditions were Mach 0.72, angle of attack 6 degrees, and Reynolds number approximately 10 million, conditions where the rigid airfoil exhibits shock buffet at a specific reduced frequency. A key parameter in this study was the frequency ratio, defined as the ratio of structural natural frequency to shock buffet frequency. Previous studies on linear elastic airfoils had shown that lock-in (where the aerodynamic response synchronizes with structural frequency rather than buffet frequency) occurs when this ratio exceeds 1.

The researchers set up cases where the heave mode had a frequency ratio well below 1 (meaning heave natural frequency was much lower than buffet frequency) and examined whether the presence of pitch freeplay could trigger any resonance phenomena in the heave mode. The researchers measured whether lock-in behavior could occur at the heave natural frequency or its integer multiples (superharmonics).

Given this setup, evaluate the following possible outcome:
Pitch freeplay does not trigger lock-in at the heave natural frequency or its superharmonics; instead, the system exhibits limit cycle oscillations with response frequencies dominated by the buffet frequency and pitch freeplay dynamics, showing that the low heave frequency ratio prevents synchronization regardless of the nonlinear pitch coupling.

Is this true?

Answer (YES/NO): NO